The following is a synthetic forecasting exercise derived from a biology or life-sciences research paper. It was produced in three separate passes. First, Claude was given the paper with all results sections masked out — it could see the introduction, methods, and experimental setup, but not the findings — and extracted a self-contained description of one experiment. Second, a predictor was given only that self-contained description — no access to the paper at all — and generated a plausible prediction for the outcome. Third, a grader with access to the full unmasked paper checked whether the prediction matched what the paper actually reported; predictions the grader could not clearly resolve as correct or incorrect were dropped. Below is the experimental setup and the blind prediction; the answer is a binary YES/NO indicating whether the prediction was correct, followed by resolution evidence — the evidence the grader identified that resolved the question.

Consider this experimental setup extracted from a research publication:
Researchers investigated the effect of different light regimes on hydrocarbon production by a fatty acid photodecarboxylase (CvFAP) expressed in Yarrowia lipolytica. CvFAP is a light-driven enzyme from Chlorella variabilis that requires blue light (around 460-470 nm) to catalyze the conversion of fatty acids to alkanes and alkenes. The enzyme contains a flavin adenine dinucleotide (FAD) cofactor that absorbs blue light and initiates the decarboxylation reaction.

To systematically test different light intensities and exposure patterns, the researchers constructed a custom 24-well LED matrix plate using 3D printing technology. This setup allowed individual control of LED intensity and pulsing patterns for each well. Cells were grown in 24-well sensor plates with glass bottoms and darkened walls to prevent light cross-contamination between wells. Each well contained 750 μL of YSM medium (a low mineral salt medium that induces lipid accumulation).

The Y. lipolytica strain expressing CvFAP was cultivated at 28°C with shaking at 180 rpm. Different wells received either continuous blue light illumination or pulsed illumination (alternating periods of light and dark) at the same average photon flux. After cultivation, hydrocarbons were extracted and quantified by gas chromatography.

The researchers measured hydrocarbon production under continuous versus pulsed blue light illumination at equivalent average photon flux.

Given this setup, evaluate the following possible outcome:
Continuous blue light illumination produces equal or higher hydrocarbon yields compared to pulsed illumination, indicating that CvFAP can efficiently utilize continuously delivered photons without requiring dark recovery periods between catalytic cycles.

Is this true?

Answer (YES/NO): YES